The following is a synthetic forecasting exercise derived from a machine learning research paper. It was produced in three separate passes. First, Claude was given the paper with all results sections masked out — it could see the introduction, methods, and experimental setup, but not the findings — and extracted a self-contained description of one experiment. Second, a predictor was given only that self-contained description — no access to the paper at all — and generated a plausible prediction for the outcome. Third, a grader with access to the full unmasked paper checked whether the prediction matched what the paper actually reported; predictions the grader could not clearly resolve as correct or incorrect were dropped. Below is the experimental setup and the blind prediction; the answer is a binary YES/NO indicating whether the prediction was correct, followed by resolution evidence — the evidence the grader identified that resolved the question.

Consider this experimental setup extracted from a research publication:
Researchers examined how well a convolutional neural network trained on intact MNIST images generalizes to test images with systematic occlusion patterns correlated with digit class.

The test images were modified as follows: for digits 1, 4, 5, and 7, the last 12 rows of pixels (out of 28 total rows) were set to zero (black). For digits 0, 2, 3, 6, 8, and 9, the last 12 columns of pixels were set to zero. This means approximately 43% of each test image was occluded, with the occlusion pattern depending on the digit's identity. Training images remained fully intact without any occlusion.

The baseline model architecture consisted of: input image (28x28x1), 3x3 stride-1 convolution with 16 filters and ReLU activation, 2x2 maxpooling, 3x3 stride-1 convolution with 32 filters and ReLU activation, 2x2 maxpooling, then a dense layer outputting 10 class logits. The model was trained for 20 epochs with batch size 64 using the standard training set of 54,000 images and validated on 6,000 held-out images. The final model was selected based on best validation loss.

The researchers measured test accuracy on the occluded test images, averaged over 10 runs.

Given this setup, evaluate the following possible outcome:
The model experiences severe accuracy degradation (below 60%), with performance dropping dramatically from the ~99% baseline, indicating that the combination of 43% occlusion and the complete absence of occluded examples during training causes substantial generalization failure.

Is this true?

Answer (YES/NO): NO